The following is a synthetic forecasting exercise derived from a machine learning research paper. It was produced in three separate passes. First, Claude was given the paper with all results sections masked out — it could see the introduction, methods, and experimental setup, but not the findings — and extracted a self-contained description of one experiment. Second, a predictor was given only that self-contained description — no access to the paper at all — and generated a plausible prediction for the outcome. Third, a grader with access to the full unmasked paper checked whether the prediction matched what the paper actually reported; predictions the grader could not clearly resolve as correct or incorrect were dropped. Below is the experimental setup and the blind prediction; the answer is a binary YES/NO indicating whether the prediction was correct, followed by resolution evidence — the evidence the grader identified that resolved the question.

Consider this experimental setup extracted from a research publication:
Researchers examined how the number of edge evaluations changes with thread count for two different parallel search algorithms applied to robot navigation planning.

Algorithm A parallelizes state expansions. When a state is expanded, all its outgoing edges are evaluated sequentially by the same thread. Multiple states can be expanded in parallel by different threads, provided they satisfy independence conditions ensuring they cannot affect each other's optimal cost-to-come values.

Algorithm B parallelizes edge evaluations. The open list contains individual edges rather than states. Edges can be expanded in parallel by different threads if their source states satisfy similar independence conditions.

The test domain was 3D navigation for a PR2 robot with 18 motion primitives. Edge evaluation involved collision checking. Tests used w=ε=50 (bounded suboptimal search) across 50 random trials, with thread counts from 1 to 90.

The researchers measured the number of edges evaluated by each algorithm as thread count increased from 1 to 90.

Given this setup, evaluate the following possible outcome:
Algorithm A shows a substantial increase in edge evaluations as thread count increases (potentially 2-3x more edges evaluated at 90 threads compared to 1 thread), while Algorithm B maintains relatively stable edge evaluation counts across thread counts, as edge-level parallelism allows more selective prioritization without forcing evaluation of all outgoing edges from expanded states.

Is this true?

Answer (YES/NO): NO